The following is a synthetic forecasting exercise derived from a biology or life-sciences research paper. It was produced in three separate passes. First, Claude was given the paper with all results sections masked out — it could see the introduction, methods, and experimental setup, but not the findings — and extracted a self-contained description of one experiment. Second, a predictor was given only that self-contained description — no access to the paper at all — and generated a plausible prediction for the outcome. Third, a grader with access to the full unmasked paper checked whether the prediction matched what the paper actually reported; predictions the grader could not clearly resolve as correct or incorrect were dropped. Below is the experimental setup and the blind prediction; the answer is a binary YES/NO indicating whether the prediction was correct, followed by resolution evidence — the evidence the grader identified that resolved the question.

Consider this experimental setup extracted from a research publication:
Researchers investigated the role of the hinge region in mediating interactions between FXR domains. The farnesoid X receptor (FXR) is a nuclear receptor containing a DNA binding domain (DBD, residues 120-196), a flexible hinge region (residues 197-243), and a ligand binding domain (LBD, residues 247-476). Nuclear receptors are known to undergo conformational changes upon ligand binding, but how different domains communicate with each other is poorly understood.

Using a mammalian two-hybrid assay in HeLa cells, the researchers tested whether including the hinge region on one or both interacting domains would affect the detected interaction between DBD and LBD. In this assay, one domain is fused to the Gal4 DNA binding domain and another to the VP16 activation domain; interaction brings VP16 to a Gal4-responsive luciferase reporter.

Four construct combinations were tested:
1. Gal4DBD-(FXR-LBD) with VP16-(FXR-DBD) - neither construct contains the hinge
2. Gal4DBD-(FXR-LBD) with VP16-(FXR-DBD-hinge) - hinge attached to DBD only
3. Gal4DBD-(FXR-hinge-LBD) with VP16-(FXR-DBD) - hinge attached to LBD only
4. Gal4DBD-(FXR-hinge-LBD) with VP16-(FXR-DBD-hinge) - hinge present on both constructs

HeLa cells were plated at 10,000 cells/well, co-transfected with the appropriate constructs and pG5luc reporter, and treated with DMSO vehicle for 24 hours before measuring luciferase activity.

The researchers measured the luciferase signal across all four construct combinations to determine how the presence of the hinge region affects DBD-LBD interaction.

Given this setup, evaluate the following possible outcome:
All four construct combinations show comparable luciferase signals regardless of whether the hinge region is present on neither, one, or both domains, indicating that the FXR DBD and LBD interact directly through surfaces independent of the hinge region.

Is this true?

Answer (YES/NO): NO